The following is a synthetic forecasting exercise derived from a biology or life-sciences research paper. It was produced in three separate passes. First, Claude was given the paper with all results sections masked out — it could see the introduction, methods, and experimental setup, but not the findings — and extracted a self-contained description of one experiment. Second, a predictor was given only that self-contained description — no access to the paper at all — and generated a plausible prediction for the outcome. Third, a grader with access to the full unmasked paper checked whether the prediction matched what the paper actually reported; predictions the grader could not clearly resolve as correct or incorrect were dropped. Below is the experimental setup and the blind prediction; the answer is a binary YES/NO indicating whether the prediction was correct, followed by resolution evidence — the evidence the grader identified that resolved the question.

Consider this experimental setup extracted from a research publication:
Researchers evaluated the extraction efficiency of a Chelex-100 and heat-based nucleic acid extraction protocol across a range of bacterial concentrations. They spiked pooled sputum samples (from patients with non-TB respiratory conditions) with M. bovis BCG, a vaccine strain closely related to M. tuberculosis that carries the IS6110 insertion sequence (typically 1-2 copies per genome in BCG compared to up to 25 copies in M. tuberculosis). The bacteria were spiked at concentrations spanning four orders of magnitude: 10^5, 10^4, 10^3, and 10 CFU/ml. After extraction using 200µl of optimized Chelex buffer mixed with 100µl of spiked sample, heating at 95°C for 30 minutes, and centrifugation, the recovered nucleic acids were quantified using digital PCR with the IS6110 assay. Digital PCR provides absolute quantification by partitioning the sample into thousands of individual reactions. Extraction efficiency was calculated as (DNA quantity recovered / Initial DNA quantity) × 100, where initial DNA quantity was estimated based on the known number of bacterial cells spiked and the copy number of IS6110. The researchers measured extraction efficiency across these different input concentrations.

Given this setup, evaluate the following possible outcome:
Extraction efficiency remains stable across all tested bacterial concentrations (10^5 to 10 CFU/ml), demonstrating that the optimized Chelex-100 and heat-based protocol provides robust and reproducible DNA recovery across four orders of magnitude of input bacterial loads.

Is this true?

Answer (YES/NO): NO